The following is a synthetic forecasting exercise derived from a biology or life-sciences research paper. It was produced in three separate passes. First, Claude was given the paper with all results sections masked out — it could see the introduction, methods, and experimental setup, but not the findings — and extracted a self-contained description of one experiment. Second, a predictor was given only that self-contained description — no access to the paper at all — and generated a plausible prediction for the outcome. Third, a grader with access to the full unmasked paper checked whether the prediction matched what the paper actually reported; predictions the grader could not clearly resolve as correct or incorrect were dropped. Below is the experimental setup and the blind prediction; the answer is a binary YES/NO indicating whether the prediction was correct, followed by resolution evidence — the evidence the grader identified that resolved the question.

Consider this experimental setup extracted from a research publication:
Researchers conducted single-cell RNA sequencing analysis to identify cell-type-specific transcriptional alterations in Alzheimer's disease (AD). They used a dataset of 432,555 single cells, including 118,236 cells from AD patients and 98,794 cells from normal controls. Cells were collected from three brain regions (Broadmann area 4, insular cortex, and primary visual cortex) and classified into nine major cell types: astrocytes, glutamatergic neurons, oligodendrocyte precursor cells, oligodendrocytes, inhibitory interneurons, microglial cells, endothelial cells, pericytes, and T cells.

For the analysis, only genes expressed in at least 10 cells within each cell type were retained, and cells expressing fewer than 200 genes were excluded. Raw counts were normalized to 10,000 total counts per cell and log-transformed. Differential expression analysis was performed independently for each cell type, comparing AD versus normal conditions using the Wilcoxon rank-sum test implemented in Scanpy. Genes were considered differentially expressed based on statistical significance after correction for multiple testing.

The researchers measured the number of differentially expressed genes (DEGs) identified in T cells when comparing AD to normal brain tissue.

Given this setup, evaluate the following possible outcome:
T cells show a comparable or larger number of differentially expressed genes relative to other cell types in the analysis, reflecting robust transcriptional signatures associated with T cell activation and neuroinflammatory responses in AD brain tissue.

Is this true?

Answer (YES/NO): NO